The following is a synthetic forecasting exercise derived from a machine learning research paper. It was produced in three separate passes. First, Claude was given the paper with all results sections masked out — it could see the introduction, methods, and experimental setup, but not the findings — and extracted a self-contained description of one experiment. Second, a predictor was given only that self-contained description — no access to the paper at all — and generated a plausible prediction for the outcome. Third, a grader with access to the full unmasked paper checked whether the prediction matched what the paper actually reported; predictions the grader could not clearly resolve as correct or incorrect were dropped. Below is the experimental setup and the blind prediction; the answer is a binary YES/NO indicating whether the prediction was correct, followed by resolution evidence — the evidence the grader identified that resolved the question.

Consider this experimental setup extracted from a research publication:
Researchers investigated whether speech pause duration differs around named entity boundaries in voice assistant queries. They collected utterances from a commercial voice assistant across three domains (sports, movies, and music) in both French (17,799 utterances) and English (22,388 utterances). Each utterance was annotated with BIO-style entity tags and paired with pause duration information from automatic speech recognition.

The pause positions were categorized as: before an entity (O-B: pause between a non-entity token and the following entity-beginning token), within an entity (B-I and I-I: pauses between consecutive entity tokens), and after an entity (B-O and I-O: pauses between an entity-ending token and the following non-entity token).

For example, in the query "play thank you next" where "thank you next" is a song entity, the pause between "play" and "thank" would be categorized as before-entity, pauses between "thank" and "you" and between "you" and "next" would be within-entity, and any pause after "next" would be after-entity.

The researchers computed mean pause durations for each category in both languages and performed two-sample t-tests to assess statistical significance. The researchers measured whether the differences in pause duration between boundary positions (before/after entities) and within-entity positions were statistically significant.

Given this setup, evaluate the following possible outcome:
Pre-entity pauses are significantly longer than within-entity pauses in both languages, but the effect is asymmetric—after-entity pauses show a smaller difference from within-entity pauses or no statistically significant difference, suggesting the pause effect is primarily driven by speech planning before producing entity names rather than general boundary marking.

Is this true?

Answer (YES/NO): NO